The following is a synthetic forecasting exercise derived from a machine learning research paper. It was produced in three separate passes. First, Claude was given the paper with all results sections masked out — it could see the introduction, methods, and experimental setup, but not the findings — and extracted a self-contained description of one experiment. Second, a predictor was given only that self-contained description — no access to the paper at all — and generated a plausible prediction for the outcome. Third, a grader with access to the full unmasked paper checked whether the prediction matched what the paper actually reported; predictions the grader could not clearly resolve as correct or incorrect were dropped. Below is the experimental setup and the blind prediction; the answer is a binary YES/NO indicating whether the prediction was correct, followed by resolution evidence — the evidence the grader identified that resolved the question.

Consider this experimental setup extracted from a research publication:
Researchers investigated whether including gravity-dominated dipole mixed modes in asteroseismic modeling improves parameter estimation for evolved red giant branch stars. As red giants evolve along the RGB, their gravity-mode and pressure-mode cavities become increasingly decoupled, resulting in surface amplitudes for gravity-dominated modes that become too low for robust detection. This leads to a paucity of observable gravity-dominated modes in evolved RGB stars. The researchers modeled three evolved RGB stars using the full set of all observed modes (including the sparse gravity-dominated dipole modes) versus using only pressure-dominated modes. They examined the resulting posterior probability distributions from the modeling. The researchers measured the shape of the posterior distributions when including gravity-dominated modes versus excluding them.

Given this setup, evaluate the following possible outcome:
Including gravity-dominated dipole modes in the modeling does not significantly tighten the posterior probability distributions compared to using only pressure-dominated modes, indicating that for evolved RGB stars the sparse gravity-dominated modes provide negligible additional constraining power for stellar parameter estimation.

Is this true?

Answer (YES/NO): YES